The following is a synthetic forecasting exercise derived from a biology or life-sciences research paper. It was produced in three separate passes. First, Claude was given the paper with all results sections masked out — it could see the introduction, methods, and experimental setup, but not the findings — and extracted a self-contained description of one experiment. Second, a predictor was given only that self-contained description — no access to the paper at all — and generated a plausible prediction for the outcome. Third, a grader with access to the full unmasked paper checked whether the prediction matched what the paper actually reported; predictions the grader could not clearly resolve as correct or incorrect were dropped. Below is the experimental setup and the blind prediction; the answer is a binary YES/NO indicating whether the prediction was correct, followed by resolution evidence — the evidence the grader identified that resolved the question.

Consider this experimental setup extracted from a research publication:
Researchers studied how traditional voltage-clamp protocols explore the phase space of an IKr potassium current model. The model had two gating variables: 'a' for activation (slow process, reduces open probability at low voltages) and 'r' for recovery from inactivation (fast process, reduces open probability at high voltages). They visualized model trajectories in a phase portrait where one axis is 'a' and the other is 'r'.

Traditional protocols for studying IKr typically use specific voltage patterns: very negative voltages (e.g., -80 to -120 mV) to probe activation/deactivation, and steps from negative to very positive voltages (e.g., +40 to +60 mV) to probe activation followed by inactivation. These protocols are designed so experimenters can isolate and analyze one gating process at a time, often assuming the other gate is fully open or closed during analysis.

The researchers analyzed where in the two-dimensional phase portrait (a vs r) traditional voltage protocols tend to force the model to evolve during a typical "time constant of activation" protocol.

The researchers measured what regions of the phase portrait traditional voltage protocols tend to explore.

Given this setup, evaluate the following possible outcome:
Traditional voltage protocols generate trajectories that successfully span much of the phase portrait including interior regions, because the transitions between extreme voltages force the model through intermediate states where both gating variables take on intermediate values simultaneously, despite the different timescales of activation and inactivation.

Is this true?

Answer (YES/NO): NO